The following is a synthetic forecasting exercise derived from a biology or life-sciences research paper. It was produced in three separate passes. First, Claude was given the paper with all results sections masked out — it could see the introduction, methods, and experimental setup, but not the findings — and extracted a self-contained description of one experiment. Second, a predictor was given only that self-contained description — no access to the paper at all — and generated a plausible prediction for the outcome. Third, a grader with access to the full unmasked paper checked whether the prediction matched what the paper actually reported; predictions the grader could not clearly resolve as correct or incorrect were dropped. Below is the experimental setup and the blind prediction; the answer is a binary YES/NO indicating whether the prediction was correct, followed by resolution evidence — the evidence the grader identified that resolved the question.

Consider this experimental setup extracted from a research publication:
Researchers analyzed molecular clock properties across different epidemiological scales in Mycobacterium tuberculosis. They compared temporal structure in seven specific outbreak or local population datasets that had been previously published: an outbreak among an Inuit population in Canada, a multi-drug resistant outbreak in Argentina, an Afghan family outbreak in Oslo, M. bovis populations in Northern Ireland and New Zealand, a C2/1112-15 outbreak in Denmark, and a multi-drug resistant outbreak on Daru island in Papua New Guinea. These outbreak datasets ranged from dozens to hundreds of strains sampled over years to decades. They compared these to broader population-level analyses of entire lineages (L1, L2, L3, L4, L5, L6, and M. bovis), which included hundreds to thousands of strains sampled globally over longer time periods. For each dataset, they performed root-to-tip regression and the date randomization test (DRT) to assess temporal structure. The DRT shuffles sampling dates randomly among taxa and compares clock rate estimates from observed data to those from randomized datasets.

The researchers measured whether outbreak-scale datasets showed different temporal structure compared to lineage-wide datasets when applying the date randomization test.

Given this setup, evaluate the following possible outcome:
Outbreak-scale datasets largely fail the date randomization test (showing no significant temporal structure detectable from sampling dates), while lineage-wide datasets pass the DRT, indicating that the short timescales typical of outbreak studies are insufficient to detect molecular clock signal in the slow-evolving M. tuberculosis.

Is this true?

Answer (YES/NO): NO